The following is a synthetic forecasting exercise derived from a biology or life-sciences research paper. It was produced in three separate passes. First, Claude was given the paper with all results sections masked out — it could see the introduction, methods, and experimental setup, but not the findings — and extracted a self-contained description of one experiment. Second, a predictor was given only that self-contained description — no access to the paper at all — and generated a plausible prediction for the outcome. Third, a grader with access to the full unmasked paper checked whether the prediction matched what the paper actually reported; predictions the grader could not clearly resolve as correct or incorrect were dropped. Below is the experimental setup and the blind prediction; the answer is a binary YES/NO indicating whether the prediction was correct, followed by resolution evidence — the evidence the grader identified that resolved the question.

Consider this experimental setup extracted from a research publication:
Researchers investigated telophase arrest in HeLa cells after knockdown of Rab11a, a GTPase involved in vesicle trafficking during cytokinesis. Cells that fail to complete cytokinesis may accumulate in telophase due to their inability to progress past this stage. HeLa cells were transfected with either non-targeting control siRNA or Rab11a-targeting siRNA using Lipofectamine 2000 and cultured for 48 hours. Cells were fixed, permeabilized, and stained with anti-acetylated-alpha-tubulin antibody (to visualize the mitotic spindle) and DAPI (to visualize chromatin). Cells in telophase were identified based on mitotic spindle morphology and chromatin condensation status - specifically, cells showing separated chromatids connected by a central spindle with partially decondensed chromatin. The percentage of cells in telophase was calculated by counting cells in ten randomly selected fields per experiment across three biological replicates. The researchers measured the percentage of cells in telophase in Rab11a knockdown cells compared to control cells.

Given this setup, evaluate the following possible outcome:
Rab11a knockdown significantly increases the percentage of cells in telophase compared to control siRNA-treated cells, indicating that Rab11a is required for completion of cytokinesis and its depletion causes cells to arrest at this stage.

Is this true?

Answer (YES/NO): NO